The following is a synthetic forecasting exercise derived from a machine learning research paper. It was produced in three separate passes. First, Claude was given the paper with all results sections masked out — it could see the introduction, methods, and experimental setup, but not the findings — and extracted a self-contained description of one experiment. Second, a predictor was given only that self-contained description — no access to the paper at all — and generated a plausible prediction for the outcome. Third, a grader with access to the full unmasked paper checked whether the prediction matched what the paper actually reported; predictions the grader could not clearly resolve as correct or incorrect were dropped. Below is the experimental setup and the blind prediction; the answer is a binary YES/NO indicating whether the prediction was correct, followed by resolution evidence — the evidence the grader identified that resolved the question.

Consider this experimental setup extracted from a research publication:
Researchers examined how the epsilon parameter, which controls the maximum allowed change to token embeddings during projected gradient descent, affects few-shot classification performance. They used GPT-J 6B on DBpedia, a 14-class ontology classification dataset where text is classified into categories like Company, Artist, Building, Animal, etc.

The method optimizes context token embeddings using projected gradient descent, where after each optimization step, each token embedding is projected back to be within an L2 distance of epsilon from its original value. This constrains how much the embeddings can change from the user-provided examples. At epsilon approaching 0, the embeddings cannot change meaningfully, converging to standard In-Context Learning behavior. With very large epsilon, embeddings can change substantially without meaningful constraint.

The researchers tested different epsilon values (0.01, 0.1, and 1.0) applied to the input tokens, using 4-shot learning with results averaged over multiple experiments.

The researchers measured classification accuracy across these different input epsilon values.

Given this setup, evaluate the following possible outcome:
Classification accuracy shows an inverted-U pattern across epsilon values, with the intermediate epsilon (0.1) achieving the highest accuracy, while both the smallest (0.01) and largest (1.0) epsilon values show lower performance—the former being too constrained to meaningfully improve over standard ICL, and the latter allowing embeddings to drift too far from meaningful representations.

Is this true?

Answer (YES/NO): YES